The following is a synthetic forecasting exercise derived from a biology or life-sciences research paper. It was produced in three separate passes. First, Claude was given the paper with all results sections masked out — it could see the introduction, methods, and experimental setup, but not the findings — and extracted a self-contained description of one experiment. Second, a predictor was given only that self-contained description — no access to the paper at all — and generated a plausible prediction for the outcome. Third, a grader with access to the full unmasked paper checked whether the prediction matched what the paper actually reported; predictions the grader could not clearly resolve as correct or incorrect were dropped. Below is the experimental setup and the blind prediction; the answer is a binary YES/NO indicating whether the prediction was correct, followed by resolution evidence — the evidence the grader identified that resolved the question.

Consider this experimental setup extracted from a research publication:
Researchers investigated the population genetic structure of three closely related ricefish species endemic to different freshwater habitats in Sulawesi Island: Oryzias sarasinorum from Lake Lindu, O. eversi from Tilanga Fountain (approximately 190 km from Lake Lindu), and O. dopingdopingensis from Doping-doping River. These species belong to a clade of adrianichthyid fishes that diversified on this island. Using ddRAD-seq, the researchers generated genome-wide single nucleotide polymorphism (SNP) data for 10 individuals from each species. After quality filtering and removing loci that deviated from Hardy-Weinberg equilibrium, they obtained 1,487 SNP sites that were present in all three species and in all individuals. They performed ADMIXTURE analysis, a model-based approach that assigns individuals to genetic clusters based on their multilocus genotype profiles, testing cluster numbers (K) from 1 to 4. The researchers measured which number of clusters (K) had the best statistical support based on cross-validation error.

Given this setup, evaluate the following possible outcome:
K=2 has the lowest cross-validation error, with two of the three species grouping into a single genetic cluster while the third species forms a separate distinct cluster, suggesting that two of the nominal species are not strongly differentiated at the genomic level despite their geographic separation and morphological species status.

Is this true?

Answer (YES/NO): NO